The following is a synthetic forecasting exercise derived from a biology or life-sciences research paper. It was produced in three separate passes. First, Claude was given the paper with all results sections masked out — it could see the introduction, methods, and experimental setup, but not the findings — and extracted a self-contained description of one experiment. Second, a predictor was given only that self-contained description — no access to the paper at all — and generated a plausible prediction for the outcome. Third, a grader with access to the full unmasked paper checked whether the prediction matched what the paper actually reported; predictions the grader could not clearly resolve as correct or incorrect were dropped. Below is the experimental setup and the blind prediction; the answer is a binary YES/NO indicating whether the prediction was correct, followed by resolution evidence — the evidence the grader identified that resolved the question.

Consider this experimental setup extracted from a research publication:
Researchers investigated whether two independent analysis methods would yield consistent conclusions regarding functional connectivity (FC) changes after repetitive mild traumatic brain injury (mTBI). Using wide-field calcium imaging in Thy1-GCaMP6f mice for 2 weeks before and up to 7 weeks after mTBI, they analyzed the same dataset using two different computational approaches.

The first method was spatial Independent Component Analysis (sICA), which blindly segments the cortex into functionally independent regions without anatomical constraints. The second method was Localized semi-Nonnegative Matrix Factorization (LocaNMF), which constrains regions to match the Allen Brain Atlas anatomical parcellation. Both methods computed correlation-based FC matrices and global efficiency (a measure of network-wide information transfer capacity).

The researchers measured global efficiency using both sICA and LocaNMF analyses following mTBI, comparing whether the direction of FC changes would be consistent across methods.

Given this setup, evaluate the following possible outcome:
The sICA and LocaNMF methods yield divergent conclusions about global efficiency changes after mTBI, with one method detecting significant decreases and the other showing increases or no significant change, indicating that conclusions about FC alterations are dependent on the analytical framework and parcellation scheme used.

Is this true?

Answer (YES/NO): NO